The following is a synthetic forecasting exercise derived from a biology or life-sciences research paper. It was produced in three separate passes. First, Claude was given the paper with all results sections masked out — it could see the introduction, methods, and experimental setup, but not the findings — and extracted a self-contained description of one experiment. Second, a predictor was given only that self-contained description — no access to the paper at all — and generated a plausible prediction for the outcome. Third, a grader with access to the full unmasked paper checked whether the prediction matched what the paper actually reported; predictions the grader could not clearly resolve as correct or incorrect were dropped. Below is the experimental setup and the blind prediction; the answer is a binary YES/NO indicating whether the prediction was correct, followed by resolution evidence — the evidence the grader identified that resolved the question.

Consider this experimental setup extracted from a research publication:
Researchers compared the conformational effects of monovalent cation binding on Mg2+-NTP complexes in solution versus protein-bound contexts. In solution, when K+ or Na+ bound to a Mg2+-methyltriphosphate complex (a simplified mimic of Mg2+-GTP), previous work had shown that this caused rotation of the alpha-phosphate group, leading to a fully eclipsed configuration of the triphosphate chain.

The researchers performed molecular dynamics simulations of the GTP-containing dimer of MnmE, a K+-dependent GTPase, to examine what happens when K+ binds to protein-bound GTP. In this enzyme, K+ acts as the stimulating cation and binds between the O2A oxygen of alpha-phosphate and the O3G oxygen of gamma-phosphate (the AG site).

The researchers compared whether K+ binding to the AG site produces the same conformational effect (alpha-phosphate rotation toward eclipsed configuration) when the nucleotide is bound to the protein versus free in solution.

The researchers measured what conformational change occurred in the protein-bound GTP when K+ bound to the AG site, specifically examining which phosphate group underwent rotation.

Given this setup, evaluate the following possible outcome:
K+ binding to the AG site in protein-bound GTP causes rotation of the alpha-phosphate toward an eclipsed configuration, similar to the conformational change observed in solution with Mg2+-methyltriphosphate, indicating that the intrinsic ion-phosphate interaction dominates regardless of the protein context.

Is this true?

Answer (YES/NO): NO